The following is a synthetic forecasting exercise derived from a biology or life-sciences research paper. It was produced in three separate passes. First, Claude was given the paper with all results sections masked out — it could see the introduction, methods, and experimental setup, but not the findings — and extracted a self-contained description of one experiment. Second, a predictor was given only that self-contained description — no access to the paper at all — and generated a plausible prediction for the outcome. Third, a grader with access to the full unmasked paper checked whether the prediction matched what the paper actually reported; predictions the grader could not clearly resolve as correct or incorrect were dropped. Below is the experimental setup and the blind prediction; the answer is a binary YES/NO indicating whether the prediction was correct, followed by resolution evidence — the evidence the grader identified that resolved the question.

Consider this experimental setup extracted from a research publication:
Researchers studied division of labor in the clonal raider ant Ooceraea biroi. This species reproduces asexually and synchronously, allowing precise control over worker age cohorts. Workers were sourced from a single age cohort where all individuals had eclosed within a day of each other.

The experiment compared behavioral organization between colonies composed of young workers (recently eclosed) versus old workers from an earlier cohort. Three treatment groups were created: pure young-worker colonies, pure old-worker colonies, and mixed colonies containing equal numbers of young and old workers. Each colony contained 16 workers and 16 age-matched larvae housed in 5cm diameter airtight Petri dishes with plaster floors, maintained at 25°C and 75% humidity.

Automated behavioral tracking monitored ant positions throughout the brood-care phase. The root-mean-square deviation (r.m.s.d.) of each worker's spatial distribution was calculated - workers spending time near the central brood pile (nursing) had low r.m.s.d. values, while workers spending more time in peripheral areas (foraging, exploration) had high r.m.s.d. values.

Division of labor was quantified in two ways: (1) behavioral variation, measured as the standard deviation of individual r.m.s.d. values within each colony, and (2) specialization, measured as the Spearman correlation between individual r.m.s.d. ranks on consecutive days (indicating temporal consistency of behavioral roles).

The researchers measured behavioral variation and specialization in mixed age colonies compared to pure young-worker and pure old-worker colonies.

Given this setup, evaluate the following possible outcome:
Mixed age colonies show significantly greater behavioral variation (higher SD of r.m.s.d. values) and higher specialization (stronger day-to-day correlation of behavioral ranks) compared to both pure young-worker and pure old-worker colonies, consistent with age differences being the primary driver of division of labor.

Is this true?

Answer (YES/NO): NO